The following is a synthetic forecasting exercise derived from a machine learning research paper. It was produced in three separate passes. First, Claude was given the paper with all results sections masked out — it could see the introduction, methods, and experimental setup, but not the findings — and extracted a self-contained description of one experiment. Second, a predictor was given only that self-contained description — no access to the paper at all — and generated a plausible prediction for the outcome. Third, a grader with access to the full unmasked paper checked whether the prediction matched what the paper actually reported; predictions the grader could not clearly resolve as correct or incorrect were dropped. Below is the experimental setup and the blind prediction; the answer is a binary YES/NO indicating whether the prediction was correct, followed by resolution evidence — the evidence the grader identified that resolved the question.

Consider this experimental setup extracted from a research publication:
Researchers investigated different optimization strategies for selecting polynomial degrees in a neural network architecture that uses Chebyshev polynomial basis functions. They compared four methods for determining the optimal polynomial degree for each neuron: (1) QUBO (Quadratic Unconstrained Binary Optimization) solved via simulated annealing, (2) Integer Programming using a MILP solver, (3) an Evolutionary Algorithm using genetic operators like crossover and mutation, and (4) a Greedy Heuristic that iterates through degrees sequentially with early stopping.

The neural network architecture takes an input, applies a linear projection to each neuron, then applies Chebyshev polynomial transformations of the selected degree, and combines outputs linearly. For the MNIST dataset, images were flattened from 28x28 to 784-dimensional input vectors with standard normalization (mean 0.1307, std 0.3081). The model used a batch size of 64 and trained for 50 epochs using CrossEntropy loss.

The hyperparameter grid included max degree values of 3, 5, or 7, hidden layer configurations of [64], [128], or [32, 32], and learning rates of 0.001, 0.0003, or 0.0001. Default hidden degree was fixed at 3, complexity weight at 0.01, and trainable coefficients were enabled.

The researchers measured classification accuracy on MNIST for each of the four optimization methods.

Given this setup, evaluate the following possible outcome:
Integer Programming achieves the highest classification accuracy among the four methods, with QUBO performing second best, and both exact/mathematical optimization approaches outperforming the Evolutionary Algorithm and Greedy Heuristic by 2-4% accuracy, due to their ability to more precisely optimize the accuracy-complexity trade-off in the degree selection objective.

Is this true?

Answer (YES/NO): NO